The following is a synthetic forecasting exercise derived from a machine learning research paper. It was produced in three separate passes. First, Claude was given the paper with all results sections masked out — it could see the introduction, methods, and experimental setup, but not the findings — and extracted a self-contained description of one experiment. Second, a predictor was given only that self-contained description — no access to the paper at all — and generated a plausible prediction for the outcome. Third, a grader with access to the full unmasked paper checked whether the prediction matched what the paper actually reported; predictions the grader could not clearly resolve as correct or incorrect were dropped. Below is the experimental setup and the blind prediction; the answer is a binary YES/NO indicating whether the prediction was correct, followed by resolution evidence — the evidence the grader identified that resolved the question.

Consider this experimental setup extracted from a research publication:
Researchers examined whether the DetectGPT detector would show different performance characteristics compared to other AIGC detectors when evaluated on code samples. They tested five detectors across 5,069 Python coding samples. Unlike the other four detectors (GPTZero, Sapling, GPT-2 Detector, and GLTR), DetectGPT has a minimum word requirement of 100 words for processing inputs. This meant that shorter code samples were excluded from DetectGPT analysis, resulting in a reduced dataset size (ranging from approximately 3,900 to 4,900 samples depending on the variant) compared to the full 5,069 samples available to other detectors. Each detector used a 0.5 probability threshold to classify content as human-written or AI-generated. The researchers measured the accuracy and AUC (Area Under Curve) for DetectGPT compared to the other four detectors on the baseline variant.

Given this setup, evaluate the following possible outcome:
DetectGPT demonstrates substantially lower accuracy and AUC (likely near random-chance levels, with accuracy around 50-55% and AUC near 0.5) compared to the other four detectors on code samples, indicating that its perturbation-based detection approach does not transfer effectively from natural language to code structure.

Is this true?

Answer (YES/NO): NO